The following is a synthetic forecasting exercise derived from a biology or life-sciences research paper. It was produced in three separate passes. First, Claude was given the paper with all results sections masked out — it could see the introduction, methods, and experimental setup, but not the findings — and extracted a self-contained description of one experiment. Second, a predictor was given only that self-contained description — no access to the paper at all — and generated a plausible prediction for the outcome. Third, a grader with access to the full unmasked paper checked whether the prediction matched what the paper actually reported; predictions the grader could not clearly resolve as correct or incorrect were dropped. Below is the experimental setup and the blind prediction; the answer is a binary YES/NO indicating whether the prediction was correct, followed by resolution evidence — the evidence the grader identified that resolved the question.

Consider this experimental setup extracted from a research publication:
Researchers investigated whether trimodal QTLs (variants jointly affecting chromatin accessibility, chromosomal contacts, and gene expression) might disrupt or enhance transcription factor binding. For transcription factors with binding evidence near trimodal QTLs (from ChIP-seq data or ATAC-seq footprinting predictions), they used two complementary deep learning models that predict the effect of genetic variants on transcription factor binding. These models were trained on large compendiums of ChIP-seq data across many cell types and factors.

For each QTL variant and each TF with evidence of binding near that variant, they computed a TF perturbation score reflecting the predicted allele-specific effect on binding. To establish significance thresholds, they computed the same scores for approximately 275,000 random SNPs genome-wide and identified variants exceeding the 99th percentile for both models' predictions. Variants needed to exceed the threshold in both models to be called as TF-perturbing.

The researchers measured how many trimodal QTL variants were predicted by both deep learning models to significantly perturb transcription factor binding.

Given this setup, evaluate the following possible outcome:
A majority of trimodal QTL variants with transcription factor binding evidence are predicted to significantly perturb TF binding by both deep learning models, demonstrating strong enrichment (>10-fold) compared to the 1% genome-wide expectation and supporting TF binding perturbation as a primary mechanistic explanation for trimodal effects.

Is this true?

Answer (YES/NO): NO